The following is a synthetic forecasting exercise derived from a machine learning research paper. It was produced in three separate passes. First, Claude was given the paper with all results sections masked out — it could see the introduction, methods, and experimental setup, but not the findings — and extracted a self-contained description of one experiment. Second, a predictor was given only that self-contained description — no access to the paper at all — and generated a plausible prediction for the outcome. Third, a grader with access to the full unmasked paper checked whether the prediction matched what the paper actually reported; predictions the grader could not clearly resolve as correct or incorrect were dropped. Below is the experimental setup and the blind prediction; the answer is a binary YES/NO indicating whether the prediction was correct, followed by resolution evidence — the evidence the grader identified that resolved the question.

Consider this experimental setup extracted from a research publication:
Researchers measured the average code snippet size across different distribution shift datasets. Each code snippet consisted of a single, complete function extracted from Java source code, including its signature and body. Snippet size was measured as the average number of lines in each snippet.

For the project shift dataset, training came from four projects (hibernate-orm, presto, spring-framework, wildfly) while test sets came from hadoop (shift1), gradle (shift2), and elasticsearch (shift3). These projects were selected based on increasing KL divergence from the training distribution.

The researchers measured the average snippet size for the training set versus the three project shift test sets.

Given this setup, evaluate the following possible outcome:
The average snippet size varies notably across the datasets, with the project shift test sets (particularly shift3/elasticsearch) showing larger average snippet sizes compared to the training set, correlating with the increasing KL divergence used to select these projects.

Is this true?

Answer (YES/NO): NO